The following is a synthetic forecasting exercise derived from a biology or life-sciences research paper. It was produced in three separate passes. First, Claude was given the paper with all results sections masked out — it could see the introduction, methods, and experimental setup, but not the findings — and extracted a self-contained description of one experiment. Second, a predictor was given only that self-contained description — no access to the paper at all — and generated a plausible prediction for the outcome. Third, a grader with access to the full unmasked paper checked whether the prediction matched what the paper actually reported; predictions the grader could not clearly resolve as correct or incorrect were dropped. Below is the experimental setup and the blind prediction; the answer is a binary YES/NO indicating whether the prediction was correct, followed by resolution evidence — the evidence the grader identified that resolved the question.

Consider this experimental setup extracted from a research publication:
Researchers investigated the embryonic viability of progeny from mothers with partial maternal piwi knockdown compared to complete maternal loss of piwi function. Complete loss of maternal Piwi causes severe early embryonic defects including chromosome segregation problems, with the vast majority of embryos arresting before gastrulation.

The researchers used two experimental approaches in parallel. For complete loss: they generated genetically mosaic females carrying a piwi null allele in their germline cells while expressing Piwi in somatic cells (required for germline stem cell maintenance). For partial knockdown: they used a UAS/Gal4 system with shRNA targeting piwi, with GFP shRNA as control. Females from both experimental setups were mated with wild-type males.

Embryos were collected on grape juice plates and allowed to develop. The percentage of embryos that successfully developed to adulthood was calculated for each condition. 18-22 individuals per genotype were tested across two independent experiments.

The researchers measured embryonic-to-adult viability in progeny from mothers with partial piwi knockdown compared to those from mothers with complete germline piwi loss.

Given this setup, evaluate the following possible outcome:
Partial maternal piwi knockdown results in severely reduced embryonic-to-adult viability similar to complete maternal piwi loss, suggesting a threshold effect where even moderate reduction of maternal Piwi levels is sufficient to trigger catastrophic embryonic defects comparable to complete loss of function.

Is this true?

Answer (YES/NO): NO